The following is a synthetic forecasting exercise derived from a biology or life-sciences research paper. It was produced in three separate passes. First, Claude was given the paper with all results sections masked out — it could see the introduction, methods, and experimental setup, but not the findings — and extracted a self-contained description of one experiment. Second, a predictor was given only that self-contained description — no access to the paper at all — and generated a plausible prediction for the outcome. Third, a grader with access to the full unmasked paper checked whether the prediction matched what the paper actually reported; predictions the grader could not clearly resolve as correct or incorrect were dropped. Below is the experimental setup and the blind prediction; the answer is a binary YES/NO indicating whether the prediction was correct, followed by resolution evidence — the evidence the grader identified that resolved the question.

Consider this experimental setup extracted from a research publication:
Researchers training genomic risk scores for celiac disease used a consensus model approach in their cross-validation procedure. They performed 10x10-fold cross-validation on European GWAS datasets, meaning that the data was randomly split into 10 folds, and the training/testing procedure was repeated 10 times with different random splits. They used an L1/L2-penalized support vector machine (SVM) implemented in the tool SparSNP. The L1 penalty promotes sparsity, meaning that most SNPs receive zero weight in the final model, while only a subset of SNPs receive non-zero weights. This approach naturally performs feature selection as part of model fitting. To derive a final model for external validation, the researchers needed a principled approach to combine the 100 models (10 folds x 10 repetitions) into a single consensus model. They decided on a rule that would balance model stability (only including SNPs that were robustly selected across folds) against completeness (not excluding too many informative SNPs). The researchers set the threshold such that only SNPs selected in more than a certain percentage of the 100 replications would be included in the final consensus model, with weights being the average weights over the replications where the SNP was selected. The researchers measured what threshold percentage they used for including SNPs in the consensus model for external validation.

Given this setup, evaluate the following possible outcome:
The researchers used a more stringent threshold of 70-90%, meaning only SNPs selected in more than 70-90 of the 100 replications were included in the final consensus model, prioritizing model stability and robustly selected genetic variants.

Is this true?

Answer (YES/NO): NO